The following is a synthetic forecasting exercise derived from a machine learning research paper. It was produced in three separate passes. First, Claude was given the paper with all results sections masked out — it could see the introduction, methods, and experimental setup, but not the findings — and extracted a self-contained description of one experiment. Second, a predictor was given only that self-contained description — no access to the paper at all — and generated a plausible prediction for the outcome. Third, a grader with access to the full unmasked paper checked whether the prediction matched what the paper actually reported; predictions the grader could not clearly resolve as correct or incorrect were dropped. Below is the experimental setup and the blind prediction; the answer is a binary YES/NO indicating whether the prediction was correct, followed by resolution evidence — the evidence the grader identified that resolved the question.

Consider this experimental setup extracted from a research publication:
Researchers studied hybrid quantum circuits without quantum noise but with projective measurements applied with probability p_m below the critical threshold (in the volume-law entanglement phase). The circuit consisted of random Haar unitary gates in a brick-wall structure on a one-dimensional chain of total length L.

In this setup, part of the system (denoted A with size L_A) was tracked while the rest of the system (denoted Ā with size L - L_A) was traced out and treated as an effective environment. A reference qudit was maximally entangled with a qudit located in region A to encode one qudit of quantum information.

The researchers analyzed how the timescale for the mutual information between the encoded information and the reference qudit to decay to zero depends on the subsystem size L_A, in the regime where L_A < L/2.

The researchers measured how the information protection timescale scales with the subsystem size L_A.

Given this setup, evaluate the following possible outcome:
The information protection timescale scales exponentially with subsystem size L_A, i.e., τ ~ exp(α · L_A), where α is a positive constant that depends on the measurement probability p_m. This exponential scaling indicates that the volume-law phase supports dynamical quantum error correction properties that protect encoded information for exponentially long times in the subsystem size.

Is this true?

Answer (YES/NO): NO